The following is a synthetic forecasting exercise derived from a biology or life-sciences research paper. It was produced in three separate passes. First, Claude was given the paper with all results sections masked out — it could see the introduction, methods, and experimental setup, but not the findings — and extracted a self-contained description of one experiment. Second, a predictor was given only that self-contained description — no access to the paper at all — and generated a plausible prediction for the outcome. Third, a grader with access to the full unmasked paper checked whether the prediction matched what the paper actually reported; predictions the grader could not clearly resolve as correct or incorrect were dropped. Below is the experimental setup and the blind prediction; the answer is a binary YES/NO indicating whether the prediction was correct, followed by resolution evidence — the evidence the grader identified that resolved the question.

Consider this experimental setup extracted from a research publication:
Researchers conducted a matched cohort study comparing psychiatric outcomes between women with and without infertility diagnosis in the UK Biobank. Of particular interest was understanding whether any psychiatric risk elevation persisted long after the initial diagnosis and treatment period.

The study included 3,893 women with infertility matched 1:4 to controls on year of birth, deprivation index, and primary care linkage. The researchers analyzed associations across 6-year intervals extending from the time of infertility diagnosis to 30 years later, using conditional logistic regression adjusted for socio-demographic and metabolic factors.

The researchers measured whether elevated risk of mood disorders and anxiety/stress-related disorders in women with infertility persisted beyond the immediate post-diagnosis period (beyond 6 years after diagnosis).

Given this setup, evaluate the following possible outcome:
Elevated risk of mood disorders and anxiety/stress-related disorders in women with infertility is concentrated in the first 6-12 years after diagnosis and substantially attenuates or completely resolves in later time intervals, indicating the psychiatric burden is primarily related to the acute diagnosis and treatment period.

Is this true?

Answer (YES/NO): NO